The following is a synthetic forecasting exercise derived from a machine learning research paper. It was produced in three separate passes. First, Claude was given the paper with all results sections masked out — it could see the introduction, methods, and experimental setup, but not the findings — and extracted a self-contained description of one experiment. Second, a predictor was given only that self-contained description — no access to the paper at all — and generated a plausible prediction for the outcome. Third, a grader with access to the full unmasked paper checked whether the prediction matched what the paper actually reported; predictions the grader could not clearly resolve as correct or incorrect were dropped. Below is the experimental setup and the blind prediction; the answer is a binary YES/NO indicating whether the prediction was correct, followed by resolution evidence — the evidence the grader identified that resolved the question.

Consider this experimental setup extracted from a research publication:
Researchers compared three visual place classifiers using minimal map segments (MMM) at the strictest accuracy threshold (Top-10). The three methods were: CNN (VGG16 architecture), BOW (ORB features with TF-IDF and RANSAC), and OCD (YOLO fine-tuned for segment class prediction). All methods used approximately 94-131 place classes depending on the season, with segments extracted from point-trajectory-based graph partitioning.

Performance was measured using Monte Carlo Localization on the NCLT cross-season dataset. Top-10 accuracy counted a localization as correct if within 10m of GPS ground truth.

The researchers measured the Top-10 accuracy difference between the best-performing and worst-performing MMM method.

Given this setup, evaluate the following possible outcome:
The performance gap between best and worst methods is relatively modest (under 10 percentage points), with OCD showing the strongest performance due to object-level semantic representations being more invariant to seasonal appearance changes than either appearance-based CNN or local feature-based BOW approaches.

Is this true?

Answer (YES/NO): NO